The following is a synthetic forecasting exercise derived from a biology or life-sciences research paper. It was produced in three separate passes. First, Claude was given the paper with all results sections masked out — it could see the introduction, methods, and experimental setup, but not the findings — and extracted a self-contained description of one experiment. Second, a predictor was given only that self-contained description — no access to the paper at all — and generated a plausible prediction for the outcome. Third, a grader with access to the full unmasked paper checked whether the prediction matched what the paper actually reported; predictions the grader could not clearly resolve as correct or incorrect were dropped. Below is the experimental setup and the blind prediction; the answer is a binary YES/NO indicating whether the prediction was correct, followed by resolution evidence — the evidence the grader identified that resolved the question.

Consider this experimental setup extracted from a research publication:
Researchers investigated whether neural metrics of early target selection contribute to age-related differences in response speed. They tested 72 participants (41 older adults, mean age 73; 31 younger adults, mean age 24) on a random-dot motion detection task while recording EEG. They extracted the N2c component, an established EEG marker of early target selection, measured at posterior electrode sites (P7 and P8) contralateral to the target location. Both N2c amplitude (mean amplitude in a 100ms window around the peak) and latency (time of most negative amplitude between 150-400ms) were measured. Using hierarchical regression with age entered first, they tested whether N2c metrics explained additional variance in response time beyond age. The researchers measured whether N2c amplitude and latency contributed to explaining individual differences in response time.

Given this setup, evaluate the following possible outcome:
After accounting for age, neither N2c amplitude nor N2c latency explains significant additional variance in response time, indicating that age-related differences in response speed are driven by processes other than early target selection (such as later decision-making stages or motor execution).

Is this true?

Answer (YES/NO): YES